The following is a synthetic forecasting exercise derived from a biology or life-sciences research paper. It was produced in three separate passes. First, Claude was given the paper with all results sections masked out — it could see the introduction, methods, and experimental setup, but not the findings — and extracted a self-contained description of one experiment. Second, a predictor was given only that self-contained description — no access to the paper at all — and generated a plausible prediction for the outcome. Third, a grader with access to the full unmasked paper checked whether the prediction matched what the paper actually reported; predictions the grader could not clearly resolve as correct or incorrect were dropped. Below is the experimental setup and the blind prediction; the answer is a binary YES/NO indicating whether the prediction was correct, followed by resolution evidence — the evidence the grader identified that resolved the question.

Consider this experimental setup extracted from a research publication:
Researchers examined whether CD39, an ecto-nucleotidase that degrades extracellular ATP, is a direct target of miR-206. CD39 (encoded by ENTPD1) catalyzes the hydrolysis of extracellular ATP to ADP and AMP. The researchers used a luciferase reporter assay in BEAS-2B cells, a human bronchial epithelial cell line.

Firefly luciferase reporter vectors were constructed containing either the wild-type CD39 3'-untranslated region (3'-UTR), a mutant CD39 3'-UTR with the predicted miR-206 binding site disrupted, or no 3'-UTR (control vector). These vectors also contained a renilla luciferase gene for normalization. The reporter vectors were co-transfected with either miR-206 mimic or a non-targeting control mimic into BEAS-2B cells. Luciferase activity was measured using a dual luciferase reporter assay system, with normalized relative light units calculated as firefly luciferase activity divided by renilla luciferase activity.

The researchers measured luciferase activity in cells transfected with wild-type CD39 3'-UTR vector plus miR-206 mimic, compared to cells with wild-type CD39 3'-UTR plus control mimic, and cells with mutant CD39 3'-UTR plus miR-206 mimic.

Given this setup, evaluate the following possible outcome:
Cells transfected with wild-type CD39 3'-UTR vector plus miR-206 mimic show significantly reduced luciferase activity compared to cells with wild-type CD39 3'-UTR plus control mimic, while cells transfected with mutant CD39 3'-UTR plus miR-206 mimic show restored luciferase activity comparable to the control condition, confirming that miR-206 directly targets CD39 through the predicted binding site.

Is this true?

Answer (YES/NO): YES